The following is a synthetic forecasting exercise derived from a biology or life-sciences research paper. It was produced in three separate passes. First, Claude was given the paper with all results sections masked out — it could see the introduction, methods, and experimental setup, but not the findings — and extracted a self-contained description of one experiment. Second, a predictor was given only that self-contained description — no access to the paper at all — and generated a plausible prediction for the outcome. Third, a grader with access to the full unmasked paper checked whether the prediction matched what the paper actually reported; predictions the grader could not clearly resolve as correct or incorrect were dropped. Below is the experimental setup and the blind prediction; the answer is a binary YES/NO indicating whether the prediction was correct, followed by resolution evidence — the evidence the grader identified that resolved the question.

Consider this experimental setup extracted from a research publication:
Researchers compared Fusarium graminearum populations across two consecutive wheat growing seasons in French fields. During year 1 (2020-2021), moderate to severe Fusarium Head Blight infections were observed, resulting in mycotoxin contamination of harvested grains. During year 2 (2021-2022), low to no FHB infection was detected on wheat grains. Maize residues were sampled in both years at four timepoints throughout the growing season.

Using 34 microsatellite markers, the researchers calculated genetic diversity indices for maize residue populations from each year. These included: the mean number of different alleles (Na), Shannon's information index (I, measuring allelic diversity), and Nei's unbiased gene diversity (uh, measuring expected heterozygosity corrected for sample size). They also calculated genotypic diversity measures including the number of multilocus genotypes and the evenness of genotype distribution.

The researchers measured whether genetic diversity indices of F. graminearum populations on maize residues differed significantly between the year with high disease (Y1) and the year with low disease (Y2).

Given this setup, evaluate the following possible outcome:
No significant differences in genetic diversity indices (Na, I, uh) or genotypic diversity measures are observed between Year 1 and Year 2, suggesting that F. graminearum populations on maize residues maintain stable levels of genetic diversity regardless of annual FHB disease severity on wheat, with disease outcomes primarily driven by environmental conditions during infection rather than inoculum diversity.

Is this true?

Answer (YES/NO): YES